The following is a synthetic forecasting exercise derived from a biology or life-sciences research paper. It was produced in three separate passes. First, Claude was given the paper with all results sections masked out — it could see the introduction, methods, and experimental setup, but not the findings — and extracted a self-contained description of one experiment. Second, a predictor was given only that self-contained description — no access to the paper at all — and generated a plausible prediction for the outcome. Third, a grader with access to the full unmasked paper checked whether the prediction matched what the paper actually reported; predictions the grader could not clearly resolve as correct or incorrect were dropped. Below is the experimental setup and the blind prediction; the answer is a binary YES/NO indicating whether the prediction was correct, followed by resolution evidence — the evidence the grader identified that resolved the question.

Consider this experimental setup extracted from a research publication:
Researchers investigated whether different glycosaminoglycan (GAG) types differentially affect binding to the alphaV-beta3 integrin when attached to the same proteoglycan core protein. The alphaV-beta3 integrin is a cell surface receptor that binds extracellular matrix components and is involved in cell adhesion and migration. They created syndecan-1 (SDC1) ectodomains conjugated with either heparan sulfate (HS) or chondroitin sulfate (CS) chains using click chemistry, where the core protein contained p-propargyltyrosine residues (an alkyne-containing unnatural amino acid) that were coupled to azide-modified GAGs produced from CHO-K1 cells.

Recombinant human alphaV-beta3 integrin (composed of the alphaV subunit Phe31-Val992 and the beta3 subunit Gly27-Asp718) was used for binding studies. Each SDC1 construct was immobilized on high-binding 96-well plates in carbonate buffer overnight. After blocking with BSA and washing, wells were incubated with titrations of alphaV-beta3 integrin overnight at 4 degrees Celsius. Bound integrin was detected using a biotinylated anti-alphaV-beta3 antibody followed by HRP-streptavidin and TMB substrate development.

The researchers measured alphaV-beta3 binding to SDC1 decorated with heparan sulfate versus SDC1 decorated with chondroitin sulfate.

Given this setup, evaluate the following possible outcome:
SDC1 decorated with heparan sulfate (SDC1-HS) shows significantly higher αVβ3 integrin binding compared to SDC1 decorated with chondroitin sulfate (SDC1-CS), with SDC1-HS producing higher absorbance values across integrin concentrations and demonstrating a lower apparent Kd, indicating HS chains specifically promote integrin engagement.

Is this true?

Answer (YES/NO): YES